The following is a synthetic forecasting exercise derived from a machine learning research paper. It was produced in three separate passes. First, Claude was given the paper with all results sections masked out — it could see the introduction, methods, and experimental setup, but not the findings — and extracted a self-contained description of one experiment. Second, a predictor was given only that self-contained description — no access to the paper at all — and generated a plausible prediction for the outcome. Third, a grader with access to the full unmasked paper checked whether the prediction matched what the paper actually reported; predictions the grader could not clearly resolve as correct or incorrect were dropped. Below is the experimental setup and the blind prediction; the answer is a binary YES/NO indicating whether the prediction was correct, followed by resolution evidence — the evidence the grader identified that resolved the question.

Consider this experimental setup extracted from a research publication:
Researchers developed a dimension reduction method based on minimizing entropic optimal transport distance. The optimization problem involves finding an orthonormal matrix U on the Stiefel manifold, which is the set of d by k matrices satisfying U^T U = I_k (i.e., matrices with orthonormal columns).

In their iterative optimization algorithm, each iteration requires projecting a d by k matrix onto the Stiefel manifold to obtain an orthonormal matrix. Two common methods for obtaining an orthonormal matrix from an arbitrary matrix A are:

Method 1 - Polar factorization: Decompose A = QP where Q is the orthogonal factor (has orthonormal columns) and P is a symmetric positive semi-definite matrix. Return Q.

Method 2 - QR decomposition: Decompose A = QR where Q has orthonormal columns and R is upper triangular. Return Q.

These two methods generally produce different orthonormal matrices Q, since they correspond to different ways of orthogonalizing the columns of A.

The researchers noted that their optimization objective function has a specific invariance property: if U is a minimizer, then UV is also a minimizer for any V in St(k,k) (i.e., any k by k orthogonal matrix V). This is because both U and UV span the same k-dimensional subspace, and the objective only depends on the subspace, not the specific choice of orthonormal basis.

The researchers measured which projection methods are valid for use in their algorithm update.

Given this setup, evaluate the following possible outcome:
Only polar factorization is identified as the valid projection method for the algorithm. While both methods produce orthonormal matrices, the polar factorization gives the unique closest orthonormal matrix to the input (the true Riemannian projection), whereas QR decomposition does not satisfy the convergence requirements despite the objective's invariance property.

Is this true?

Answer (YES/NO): NO